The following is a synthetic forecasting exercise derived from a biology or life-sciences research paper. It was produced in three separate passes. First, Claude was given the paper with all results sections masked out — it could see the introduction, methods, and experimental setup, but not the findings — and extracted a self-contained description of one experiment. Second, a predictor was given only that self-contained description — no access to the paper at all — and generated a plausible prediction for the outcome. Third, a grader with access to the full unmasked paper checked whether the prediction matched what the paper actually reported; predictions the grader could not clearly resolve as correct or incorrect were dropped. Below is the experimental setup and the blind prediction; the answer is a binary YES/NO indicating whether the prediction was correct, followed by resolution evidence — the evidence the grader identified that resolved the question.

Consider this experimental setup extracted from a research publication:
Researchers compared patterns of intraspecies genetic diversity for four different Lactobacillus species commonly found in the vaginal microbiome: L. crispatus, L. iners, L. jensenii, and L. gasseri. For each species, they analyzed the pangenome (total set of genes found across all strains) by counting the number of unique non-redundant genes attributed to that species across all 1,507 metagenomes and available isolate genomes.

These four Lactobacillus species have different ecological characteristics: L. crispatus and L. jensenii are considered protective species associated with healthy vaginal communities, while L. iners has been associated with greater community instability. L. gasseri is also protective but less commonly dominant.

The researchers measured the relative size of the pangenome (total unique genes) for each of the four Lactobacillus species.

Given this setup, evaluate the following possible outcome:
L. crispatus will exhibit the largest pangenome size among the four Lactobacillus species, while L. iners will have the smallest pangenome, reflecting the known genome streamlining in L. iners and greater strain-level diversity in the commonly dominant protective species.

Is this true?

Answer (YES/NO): NO